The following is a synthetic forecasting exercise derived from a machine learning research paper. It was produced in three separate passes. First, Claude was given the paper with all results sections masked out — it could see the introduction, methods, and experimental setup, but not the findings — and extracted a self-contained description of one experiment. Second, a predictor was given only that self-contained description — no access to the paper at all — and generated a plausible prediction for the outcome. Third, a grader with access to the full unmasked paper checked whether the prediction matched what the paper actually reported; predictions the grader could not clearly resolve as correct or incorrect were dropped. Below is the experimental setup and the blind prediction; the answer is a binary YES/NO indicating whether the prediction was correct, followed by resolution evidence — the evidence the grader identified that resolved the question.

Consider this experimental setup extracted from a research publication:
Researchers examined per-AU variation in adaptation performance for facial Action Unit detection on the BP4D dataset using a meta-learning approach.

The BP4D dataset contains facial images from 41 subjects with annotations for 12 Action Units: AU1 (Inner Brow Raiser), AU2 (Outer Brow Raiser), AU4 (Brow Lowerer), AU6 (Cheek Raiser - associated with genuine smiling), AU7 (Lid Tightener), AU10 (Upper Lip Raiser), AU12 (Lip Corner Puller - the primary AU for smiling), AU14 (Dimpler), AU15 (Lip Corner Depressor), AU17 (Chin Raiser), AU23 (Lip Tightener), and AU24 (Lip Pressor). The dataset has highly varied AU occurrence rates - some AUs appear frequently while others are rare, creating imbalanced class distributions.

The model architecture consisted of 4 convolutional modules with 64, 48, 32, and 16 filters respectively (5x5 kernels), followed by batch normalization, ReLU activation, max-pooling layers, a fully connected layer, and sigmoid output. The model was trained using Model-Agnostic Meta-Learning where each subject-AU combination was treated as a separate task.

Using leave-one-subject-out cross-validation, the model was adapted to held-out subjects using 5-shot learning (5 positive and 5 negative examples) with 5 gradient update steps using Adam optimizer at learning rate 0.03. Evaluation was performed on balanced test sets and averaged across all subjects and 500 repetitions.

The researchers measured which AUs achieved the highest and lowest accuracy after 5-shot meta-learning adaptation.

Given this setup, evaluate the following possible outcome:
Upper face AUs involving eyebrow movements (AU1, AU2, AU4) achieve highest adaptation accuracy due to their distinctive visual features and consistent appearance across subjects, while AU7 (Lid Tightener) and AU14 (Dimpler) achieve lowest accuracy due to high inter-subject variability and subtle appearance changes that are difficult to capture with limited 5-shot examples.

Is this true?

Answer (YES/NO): NO